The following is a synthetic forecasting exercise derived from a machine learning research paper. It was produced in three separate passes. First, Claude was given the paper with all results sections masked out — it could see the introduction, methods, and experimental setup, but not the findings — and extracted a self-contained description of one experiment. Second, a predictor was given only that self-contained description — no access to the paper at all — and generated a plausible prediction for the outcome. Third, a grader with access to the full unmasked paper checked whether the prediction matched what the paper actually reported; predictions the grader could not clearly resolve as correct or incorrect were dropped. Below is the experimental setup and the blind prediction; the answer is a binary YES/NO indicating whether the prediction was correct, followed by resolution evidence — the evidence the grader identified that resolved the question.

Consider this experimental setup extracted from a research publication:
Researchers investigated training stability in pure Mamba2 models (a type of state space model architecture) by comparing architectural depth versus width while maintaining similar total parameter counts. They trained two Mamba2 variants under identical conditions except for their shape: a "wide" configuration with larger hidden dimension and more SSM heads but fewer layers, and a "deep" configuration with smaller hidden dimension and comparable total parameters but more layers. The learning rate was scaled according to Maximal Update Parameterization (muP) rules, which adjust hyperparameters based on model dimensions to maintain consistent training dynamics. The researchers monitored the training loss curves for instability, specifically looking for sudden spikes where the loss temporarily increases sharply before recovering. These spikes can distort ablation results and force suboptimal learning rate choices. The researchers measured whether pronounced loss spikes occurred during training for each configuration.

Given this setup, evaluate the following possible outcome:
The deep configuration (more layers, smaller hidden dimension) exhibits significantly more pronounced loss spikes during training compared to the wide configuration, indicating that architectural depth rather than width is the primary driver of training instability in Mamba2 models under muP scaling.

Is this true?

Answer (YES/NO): NO